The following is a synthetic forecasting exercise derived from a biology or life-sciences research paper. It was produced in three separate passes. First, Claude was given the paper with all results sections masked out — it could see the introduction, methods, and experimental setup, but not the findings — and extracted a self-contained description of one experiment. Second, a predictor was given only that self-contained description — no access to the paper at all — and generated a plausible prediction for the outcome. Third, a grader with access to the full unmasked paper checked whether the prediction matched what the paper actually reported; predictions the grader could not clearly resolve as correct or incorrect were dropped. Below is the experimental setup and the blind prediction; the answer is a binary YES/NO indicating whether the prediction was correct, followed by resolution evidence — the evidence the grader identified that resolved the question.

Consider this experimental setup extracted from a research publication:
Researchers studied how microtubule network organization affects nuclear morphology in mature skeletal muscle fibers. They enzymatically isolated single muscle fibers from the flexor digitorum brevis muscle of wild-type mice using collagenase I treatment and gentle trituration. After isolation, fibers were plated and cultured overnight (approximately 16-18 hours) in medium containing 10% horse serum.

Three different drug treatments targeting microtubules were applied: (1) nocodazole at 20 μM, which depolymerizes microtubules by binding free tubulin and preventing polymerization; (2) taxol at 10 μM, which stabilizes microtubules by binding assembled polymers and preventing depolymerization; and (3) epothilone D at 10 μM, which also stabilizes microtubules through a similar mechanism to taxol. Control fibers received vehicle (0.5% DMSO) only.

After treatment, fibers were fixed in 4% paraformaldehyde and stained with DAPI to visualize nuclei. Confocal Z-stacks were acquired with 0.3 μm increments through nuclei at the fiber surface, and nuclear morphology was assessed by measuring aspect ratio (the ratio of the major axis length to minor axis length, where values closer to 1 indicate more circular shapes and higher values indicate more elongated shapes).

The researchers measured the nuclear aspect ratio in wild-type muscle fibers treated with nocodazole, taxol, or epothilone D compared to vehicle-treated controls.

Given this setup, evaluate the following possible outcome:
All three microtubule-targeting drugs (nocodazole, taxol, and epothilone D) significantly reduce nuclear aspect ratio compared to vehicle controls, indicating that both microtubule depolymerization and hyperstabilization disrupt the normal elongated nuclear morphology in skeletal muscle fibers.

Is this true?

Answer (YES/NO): NO